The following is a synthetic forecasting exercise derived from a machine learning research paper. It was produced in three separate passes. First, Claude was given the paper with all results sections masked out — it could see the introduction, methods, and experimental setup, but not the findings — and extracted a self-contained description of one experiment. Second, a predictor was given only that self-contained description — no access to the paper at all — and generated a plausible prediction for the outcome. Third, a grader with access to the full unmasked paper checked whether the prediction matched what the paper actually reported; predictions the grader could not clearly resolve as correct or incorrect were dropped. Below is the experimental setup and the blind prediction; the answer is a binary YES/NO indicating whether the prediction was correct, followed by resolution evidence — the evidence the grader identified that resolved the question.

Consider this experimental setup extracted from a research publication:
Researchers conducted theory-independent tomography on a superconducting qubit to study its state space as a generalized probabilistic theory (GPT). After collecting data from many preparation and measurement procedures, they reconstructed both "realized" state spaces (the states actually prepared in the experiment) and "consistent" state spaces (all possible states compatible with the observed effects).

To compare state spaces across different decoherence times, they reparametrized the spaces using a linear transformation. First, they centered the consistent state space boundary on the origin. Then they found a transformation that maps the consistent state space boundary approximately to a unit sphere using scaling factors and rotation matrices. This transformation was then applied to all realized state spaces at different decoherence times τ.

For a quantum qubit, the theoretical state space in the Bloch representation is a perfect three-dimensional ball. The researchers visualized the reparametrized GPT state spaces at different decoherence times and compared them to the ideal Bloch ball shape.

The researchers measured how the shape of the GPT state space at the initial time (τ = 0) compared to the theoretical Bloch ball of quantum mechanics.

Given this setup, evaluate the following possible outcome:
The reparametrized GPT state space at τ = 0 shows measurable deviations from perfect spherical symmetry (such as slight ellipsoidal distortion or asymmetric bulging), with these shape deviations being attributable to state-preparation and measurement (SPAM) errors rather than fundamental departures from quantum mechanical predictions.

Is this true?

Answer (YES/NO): NO